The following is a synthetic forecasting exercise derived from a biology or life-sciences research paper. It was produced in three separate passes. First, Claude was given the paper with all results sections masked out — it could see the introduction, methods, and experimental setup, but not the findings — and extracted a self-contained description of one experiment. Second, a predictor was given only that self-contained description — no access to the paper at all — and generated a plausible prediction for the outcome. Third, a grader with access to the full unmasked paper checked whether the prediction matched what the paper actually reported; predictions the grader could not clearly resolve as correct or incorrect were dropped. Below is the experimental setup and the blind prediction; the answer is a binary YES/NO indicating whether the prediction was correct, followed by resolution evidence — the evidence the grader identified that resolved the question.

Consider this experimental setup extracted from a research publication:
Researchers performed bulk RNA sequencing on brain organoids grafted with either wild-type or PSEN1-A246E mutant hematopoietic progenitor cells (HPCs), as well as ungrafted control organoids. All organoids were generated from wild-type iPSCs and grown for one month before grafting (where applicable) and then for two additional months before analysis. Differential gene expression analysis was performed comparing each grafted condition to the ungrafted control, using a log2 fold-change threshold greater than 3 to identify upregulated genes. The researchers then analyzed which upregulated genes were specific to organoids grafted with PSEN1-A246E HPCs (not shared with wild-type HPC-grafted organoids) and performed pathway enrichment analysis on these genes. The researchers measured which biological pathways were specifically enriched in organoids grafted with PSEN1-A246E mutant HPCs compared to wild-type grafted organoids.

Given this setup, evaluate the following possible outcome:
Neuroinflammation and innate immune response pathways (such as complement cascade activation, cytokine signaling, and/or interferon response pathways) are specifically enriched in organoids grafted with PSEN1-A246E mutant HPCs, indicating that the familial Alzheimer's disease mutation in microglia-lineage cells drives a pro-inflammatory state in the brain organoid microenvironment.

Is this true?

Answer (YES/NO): YES